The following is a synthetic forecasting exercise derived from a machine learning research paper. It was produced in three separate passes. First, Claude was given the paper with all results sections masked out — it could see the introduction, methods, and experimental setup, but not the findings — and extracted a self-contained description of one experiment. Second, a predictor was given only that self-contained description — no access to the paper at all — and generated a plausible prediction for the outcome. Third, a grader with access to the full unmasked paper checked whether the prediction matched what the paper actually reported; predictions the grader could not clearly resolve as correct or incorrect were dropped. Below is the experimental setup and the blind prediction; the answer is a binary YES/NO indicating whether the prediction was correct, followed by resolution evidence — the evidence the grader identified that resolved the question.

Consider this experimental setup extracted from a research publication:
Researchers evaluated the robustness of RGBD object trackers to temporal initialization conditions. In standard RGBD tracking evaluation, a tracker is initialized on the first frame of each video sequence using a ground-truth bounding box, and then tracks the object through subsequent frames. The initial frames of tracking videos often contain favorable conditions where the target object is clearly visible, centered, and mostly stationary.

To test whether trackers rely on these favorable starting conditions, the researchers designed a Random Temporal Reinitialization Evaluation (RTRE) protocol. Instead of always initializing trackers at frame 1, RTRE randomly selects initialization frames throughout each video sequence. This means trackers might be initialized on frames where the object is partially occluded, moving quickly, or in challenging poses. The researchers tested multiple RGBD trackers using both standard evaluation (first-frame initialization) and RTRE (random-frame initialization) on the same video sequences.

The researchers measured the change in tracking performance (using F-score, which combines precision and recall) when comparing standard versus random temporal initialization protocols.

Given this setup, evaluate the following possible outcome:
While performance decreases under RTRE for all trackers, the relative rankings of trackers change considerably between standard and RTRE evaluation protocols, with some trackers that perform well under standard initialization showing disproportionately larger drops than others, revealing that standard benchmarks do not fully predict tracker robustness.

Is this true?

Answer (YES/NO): NO